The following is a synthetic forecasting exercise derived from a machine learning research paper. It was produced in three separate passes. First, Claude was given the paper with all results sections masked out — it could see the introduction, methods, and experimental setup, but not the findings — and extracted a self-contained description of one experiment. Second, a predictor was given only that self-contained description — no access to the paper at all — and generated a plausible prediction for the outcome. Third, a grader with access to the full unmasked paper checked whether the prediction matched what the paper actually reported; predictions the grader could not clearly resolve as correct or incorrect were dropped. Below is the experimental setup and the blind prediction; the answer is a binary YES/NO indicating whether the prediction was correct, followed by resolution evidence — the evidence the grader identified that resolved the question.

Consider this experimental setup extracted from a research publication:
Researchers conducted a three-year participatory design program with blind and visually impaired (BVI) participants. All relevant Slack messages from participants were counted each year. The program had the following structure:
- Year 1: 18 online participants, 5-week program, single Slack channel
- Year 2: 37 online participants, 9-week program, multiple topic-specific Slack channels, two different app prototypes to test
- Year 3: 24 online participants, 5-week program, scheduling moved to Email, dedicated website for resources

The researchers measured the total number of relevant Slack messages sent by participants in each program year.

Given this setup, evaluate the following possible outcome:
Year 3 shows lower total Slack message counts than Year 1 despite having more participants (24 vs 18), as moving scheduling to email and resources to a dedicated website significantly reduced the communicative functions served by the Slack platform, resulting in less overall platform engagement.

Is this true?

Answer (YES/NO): NO